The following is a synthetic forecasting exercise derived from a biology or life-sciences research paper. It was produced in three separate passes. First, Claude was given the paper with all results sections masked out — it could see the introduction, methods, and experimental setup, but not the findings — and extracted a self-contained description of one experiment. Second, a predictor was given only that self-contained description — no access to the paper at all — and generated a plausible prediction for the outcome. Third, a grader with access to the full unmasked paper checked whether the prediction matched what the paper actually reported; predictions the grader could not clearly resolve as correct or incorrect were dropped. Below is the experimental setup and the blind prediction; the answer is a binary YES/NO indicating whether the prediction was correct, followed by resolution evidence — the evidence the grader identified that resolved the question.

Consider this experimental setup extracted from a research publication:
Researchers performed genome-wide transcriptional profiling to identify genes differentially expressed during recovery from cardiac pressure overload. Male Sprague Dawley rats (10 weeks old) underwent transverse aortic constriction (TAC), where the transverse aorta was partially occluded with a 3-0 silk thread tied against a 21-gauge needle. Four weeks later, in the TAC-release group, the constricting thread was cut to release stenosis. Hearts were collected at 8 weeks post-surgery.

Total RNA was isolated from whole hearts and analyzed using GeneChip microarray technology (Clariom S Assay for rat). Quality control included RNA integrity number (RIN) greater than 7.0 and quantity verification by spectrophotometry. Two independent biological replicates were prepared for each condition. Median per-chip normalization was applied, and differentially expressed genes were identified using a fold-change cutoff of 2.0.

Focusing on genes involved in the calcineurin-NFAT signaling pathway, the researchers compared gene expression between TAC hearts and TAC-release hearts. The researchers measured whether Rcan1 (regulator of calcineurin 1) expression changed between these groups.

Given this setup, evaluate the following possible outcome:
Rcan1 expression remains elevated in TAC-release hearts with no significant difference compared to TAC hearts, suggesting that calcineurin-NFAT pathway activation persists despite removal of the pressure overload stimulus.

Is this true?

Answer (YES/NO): NO